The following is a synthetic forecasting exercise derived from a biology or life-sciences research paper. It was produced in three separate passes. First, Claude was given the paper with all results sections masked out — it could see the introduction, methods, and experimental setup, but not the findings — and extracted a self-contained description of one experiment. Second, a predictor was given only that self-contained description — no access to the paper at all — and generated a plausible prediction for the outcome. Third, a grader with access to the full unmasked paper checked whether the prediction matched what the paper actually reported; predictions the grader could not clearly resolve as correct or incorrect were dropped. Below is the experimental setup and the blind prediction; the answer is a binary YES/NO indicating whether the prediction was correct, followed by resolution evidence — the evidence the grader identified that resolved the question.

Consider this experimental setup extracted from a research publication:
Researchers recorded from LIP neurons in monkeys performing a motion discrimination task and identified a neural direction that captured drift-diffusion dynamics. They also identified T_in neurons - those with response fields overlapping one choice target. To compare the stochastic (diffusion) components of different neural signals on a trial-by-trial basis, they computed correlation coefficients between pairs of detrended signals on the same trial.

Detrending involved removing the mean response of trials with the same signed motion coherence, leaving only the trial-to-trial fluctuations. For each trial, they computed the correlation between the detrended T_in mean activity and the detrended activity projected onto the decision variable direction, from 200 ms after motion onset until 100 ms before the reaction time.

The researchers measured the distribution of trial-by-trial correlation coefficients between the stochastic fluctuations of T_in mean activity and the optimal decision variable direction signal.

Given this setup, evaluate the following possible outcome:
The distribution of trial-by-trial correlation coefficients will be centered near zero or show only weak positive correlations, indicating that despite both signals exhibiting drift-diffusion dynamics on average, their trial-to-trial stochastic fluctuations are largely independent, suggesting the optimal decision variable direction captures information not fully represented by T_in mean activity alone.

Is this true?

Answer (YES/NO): NO